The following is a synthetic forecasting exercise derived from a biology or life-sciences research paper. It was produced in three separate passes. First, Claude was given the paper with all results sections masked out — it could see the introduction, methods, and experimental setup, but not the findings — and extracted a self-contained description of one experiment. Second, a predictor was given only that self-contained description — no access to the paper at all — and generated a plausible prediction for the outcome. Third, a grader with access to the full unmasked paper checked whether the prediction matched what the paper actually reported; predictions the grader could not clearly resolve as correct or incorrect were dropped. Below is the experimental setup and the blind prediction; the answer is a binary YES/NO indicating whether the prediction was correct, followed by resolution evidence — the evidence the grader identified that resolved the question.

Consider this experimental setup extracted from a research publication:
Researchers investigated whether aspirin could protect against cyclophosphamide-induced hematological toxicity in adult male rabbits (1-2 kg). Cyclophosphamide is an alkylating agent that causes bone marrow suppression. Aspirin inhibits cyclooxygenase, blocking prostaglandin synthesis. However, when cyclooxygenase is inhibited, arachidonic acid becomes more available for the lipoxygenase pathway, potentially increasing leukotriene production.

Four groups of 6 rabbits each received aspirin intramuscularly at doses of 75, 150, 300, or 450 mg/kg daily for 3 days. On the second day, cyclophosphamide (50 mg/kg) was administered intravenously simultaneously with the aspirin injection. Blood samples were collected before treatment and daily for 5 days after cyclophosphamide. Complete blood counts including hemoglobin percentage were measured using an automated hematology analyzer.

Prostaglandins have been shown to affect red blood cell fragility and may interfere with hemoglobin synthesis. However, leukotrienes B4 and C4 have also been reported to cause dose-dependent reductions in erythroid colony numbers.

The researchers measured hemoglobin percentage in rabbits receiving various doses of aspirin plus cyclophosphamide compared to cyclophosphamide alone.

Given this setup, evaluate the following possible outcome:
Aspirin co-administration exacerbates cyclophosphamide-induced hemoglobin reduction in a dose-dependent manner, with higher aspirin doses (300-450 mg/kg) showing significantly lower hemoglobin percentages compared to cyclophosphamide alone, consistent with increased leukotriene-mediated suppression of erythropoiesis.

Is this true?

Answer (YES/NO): NO